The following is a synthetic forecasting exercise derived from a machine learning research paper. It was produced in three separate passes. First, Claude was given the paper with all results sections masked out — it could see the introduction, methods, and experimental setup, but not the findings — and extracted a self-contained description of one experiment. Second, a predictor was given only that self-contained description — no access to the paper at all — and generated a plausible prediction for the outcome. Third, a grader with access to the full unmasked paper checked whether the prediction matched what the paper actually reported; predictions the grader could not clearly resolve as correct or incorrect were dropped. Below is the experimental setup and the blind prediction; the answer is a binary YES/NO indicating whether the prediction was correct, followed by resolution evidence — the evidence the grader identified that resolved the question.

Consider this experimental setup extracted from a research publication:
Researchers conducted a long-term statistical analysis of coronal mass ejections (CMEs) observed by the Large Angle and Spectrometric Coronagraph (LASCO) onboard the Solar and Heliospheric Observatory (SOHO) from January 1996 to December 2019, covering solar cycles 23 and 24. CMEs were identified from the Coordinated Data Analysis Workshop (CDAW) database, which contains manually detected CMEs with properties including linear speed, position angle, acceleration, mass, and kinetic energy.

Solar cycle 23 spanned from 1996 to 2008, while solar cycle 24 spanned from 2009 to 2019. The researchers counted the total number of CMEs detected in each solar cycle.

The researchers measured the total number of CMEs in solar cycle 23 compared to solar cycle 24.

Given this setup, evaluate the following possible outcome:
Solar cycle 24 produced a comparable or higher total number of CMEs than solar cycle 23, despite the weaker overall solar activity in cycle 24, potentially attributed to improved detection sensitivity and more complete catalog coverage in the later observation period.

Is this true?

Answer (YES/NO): YES